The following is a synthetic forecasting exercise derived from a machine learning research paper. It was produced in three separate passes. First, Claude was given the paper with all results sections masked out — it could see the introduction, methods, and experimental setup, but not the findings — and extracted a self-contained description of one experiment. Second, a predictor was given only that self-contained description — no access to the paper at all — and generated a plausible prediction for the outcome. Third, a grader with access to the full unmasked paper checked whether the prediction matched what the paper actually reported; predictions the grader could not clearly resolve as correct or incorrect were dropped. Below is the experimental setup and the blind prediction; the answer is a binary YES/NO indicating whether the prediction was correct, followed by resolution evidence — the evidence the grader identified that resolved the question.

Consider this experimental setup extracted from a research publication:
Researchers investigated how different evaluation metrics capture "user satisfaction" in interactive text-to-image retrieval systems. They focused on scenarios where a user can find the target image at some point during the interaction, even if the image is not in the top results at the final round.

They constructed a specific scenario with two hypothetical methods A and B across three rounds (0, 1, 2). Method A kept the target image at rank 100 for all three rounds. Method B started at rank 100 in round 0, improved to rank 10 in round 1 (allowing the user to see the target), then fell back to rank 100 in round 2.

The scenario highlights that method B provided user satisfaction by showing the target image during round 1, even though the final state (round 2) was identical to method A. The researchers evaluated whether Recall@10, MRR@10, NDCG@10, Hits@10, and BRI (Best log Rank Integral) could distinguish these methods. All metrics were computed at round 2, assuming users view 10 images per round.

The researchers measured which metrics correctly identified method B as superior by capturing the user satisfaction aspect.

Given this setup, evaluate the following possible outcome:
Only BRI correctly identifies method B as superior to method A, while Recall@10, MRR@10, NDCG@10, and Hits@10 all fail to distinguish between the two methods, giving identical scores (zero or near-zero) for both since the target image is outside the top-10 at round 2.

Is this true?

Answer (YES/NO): NO